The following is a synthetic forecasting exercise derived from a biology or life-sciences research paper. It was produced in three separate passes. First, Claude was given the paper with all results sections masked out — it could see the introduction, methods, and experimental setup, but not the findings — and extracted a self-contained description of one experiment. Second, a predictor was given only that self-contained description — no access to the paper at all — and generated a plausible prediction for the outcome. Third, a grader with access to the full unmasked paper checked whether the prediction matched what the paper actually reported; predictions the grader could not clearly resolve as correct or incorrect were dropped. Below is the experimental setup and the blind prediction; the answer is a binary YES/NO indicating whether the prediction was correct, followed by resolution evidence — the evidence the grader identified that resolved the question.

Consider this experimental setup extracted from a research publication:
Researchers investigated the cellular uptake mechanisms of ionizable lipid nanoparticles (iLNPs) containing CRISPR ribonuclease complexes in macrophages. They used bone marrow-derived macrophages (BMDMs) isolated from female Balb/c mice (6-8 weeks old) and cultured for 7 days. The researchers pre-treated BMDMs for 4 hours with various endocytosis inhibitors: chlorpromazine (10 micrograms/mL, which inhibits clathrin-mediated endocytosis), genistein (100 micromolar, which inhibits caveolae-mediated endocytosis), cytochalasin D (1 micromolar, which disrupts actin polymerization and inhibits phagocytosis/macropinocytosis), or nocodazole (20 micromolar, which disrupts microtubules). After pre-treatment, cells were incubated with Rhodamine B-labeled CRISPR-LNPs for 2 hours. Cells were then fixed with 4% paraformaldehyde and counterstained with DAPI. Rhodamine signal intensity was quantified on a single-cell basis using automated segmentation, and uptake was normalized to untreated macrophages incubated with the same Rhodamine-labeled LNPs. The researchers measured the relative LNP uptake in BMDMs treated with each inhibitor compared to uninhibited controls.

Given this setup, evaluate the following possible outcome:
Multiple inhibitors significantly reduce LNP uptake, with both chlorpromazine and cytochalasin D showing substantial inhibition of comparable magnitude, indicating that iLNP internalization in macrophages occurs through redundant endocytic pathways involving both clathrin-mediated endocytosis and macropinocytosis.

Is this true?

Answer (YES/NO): NO